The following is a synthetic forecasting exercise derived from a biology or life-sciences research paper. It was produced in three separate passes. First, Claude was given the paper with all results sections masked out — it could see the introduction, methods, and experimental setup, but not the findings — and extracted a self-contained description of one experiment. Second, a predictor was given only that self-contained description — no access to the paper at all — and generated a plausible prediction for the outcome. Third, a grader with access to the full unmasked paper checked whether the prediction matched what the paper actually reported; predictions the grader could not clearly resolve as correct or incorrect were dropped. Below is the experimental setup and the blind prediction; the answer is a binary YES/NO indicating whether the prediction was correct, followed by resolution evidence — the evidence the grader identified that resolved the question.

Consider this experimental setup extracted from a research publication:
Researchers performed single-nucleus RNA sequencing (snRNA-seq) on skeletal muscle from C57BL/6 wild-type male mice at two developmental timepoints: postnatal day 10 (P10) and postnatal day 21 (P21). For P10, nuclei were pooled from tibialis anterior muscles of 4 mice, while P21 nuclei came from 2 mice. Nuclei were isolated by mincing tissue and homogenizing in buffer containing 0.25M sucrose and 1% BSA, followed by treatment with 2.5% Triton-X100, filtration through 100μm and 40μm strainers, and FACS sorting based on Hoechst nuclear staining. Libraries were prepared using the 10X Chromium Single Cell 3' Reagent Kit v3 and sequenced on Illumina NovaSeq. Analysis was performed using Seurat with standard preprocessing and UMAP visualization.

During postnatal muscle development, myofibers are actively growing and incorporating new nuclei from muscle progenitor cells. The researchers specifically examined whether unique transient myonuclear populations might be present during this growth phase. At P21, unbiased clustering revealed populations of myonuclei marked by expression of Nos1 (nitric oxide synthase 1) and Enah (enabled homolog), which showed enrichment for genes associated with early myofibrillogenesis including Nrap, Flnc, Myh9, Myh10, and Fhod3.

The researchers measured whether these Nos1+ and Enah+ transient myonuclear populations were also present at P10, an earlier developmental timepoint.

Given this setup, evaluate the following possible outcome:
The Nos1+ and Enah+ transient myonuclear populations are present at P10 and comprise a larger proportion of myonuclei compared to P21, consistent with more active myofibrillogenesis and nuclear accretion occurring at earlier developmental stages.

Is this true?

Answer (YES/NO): NO